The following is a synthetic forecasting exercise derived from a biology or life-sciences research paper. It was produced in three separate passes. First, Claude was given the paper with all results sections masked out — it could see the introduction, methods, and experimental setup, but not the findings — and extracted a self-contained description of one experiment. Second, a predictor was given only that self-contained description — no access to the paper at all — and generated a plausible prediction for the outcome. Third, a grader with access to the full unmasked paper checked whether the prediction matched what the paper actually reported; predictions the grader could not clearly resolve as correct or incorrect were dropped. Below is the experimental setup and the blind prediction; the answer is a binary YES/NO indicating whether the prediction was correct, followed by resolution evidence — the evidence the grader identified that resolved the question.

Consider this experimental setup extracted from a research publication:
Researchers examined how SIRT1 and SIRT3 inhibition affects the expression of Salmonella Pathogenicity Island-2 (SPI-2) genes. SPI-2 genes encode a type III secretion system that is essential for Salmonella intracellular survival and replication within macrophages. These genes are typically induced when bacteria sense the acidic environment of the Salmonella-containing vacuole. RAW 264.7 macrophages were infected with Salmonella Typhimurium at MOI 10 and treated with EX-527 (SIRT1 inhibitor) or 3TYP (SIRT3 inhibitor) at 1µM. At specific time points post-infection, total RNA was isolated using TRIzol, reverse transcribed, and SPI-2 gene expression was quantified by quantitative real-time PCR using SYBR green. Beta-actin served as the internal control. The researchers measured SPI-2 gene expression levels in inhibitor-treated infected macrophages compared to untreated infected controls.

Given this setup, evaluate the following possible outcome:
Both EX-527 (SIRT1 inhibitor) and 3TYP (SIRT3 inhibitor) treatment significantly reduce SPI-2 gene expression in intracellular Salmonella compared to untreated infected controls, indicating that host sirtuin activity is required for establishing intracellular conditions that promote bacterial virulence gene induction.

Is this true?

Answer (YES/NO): YES